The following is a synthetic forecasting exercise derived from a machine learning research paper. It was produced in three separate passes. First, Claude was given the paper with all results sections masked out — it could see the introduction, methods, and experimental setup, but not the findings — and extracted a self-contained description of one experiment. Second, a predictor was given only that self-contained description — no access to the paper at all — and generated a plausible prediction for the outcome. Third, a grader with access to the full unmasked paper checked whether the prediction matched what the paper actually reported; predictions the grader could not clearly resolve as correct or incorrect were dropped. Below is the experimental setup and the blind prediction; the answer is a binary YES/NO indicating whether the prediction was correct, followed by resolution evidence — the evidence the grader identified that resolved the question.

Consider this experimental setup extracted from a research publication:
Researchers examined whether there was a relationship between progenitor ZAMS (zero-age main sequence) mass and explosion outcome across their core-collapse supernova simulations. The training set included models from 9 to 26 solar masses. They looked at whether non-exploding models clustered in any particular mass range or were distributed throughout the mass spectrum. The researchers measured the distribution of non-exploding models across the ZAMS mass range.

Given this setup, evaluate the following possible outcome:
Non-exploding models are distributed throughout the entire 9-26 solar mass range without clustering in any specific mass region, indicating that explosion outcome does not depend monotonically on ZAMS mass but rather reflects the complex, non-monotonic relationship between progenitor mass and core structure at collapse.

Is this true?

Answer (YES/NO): NO